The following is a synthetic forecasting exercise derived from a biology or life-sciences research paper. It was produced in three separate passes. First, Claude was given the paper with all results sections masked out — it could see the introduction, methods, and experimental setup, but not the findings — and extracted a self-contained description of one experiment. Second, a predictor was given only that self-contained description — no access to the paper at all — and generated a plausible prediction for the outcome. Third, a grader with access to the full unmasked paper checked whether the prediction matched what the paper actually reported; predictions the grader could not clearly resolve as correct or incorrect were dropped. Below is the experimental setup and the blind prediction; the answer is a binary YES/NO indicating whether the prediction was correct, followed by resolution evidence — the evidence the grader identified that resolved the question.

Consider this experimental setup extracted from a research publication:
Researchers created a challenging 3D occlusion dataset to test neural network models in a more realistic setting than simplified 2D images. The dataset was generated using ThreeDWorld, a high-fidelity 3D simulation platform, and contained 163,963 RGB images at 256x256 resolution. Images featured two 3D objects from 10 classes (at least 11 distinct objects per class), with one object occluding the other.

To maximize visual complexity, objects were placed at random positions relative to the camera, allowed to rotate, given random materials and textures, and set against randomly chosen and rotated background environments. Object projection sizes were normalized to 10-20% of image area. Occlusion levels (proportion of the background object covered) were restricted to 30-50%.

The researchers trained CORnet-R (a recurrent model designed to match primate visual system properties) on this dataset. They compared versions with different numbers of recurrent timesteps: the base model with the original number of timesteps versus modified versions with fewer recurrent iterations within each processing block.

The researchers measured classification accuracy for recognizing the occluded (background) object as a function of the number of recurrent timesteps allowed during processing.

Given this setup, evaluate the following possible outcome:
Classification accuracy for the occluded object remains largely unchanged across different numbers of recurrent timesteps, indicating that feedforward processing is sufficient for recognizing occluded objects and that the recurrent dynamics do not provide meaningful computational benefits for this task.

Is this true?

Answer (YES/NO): NO